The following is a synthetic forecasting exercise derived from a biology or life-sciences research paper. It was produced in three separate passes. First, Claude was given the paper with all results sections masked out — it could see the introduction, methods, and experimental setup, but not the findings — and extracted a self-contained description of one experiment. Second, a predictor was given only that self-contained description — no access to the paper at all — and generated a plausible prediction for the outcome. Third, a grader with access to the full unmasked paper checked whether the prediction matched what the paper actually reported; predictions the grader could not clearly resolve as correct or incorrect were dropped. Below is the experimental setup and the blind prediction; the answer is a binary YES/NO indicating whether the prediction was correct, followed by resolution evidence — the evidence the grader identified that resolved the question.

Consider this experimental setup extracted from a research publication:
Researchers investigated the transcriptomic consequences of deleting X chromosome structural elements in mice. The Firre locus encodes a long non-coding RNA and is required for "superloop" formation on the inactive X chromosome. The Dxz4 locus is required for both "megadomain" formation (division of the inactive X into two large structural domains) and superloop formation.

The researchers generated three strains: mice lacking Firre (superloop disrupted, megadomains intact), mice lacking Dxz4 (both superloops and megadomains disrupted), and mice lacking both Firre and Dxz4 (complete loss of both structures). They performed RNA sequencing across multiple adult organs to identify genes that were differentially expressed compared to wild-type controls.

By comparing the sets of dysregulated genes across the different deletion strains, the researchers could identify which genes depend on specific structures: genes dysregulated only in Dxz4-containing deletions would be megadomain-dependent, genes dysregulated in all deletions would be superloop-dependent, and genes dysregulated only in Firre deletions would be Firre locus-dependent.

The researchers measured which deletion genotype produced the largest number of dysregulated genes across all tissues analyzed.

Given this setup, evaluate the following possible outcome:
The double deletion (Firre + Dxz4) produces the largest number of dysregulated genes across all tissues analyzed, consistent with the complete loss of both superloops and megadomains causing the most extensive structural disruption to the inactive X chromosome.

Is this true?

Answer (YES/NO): NO